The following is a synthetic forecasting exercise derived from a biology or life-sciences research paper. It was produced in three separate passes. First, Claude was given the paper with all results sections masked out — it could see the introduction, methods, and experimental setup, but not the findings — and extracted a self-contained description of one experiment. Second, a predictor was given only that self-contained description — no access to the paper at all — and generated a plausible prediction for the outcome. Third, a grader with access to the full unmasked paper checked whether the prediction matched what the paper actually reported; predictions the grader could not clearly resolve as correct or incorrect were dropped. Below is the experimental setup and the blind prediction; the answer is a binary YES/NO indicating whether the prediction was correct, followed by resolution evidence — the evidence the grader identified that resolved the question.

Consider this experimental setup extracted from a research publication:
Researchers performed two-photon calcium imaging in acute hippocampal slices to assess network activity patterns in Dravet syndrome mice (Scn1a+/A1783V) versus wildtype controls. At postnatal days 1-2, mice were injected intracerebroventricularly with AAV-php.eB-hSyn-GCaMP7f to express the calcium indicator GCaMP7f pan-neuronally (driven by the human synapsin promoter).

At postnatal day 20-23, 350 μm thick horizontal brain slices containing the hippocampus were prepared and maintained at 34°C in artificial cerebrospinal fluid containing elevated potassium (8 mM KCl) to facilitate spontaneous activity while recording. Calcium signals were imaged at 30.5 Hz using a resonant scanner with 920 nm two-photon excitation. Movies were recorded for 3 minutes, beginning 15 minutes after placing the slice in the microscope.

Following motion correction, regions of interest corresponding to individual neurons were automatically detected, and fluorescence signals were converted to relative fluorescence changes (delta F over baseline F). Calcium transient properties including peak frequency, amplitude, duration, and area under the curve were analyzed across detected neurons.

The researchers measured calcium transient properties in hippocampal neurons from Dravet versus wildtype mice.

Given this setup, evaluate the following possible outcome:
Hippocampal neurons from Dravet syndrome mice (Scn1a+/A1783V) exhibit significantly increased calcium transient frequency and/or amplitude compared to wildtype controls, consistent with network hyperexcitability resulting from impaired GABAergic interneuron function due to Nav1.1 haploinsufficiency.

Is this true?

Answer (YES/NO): NO